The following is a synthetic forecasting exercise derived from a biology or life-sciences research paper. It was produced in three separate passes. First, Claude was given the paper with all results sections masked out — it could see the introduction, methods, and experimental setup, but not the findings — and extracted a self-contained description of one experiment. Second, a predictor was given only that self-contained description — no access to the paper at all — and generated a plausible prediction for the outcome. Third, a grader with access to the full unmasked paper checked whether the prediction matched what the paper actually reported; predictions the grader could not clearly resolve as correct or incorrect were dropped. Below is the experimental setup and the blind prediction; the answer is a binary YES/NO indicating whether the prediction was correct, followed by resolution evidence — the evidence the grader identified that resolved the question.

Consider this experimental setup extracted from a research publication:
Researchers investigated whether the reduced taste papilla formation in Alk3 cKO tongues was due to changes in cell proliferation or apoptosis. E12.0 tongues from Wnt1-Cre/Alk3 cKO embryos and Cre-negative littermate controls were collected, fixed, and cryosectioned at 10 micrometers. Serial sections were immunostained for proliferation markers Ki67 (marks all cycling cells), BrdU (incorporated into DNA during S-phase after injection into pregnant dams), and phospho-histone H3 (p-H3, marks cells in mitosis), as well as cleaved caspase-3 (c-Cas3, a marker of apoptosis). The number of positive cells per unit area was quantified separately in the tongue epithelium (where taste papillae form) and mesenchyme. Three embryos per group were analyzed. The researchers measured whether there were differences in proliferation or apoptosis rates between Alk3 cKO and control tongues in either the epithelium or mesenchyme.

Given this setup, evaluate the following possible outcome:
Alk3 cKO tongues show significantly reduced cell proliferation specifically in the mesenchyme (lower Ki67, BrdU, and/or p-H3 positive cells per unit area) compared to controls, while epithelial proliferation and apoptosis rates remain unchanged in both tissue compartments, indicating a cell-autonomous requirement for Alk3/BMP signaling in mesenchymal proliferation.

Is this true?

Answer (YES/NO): NO